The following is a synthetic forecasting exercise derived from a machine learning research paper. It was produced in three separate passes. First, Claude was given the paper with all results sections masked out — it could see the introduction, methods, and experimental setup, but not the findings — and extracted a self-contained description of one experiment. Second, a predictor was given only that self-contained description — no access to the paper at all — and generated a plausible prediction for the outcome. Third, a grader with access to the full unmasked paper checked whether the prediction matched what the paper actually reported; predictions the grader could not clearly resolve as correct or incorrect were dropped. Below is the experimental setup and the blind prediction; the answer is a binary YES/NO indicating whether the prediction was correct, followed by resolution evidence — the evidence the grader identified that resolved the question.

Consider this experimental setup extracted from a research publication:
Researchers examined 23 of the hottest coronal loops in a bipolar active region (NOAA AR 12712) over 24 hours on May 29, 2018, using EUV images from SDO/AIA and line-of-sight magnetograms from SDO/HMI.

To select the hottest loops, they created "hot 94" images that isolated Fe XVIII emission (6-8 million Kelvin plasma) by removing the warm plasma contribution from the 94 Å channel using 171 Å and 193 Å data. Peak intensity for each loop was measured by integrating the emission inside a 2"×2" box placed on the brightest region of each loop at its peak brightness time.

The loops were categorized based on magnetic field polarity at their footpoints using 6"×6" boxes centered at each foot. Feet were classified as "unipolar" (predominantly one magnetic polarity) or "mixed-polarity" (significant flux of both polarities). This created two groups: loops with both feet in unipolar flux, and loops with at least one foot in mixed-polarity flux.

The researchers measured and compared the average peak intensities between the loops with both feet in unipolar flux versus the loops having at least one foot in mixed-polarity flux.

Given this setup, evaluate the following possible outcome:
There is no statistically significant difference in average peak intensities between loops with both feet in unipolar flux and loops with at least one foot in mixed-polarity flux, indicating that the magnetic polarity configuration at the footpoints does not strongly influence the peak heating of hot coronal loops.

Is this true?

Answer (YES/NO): YES